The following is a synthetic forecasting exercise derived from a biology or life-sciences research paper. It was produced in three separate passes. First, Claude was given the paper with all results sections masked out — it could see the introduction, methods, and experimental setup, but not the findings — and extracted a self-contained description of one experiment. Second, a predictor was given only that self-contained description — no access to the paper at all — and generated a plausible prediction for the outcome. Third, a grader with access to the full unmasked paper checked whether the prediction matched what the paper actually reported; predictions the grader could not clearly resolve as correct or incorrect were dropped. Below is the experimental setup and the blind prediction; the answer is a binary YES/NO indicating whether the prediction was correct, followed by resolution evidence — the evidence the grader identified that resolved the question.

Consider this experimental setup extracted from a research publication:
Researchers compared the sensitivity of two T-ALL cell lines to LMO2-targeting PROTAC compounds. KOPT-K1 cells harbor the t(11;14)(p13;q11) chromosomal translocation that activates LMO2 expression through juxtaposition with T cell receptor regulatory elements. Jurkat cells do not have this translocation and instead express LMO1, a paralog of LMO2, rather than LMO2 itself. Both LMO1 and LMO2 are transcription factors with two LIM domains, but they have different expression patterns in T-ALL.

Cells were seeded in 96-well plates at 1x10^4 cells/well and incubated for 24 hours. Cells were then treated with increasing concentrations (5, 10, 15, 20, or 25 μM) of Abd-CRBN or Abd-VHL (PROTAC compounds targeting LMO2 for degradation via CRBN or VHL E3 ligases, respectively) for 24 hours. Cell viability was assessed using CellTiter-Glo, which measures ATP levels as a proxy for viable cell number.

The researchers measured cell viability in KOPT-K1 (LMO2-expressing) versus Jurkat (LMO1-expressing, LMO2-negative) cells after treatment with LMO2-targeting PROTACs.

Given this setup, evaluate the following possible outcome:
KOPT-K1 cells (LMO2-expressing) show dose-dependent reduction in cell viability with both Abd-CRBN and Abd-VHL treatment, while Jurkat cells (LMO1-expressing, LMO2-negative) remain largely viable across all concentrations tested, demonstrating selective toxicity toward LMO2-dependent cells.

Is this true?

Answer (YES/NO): YES